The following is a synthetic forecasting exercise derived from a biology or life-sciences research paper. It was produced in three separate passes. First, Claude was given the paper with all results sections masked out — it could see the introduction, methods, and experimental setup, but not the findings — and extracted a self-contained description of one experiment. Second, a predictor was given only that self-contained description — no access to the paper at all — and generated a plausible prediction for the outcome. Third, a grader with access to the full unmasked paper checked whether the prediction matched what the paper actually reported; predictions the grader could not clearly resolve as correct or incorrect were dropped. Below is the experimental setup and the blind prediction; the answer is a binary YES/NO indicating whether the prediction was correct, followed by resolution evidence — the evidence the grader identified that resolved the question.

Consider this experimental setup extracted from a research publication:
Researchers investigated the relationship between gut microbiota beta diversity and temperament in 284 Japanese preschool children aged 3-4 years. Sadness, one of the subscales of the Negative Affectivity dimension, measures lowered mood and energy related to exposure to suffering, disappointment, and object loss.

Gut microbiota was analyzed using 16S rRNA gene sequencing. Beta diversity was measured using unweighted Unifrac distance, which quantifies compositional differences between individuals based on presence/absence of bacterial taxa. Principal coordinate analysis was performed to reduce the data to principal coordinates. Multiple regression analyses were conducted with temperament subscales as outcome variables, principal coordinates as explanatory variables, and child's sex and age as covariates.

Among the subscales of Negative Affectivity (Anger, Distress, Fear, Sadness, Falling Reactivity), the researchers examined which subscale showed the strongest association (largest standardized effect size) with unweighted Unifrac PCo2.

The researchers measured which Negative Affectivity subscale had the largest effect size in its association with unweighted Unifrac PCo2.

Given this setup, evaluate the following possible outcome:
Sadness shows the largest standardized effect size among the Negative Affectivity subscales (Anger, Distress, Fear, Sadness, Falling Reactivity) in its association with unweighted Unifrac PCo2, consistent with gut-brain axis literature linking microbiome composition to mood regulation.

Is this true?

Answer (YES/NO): YES